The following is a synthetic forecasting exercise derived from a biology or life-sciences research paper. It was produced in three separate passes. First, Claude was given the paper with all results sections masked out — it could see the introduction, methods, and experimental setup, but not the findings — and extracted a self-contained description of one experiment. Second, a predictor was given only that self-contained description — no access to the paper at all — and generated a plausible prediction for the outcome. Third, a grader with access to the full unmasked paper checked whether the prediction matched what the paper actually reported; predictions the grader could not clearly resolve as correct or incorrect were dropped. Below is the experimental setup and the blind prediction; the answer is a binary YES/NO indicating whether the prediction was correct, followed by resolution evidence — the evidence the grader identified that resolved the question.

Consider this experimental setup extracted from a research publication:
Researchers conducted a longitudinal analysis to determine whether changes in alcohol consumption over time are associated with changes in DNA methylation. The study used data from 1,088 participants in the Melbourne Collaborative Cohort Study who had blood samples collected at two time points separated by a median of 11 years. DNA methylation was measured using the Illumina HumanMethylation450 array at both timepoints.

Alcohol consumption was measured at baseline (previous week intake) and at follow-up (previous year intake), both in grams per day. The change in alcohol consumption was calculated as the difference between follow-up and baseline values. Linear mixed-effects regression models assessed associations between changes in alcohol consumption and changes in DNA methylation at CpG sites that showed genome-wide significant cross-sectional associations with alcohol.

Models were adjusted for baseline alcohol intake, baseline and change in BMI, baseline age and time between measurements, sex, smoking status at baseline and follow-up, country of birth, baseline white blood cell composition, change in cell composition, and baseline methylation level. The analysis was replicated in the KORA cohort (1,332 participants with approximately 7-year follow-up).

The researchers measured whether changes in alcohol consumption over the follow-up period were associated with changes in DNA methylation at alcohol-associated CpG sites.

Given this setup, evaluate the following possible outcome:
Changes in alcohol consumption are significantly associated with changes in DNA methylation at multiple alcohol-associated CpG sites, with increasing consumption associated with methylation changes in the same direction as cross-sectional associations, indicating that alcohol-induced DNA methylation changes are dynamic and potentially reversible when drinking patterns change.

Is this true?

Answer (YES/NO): YES